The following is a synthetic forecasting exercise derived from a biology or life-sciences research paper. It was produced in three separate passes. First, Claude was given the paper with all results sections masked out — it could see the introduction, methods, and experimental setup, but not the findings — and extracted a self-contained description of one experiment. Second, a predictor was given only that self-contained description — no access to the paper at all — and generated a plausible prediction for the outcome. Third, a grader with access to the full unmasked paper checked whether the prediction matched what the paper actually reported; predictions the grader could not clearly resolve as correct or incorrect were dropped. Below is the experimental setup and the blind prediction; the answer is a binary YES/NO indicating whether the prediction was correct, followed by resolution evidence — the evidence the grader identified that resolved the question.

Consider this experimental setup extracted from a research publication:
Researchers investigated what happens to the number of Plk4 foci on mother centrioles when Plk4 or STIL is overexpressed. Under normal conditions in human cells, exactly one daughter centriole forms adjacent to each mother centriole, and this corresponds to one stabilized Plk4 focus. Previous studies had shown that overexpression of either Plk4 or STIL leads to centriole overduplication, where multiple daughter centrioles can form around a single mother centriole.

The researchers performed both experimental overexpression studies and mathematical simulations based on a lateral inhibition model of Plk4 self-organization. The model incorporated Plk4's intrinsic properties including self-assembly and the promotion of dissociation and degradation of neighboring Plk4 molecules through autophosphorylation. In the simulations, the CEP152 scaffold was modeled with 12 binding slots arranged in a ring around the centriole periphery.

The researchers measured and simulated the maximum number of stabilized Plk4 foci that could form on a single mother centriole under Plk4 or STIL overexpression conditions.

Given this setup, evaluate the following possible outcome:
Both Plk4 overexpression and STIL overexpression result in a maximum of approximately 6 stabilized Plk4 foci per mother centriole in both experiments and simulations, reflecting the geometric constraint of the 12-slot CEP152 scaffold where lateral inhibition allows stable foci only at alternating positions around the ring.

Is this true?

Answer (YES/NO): YES